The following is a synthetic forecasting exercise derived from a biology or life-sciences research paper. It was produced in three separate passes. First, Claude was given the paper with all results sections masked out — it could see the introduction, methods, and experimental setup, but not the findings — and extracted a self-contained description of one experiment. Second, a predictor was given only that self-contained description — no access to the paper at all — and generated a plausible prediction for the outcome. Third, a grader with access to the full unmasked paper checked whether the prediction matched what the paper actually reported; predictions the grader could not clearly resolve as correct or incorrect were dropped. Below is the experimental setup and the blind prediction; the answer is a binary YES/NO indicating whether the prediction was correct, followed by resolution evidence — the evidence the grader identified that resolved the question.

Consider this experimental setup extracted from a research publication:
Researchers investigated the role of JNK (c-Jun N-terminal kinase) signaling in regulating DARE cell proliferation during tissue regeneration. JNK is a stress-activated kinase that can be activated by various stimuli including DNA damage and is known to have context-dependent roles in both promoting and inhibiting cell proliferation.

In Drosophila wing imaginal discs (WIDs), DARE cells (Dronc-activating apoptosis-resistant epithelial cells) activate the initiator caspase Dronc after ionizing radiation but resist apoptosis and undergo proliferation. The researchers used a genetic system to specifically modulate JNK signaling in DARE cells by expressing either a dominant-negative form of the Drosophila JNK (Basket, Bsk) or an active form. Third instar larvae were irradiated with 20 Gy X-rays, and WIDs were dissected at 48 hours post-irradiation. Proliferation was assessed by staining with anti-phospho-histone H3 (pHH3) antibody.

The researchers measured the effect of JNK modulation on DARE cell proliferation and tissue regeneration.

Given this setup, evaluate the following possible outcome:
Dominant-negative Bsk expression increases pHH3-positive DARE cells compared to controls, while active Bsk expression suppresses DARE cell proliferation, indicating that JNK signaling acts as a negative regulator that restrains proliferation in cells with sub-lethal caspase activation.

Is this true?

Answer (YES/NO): NO